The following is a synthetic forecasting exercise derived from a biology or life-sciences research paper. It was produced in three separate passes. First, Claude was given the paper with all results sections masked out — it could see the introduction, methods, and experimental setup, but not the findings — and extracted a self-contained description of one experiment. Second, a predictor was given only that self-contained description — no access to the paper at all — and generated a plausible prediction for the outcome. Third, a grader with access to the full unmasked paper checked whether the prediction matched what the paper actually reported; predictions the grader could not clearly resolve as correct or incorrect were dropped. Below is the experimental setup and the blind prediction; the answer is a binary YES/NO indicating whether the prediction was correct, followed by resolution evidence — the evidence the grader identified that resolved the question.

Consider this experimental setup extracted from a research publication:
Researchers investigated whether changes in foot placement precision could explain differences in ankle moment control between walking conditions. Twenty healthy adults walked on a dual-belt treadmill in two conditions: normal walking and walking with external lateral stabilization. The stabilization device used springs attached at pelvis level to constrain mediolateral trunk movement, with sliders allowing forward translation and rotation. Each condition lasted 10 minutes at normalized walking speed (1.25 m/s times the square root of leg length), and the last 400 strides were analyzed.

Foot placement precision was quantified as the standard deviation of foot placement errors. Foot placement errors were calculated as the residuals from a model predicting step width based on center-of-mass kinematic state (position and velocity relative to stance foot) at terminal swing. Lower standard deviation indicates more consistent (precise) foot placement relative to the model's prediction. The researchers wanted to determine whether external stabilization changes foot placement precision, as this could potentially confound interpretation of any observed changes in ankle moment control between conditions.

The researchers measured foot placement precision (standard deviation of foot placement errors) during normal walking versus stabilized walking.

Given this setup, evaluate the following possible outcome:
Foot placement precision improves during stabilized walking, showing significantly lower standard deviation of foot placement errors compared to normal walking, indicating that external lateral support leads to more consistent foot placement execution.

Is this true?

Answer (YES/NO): NO